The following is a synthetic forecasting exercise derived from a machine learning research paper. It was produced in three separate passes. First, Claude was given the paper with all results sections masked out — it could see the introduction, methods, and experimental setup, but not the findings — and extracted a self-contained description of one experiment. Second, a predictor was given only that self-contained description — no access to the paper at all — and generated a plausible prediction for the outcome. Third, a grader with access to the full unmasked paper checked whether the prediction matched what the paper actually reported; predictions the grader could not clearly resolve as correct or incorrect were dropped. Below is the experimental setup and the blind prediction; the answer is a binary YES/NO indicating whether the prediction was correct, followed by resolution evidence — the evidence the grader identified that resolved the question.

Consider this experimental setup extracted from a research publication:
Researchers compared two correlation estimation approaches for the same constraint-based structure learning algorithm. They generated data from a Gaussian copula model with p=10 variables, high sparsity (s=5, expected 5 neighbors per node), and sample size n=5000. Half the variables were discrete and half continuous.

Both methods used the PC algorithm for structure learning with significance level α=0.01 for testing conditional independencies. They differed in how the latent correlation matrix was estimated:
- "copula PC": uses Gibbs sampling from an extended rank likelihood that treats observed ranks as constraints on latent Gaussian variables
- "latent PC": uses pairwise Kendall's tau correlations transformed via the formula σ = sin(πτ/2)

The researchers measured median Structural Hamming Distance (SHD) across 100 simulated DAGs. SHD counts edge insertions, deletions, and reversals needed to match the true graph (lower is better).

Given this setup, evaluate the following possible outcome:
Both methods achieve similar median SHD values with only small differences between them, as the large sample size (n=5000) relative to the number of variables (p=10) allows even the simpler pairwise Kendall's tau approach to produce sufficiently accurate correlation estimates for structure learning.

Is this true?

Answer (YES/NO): NO